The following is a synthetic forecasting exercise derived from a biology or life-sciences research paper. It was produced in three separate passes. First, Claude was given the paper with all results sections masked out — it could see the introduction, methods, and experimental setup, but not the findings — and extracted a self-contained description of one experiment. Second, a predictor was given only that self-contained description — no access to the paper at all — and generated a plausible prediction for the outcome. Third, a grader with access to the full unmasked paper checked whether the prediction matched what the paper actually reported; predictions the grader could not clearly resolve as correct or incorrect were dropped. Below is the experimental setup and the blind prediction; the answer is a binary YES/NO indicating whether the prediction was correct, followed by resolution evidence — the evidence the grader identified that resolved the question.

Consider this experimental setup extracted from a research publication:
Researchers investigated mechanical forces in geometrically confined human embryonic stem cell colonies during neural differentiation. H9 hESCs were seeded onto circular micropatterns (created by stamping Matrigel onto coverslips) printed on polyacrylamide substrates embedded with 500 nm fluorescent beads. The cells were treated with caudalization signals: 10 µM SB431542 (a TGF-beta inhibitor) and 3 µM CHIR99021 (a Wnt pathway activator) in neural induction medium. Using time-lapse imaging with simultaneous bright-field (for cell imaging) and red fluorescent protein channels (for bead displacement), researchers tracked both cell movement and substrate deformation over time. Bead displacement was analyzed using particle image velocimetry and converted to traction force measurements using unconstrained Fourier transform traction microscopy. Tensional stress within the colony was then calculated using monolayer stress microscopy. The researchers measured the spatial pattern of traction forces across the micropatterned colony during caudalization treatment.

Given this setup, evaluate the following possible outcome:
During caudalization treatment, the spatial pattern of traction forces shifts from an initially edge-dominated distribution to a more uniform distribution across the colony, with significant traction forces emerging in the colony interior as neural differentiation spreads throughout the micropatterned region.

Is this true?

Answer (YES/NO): NO